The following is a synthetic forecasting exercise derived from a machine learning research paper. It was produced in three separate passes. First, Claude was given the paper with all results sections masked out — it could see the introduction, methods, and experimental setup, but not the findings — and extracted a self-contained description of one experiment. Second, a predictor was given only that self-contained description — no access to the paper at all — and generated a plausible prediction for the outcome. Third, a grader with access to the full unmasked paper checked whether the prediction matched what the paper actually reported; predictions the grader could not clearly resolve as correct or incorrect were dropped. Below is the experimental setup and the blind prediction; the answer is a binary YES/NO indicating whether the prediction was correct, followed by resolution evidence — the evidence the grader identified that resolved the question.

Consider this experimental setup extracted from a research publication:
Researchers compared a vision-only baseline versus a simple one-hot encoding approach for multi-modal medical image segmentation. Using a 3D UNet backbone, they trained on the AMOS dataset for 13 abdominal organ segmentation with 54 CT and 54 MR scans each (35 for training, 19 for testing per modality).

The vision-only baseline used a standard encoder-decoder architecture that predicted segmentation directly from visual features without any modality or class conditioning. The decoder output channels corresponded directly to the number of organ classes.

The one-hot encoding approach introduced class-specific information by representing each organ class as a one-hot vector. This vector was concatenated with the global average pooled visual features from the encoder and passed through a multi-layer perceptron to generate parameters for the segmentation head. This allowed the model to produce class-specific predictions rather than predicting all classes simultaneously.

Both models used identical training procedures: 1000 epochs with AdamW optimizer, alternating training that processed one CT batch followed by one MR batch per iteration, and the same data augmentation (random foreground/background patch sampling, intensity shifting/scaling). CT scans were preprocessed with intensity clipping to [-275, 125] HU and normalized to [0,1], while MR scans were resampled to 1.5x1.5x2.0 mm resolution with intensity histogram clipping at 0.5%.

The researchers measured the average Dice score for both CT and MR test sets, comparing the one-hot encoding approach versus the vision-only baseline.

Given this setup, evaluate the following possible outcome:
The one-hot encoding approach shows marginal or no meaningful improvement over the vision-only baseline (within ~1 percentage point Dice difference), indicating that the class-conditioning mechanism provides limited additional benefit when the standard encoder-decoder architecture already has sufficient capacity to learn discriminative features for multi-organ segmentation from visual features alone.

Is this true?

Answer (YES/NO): NO